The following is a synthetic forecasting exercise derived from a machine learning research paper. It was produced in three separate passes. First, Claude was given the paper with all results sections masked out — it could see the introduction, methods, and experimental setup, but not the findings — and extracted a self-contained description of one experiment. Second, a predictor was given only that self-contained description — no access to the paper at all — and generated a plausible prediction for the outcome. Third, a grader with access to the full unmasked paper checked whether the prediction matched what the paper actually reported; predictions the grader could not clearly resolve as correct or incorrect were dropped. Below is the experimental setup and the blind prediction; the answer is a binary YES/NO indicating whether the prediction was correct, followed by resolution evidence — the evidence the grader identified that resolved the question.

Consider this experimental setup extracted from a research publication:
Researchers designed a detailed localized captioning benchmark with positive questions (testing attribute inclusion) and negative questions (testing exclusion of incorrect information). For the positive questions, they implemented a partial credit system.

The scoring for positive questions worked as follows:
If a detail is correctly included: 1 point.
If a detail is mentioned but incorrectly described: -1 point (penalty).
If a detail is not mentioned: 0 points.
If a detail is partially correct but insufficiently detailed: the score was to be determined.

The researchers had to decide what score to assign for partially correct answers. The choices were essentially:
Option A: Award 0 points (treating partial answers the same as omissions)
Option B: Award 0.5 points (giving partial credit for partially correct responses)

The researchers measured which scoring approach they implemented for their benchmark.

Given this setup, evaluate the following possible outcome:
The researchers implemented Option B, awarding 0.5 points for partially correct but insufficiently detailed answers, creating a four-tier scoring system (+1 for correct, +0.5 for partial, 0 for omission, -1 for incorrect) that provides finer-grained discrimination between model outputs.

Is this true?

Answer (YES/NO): YES